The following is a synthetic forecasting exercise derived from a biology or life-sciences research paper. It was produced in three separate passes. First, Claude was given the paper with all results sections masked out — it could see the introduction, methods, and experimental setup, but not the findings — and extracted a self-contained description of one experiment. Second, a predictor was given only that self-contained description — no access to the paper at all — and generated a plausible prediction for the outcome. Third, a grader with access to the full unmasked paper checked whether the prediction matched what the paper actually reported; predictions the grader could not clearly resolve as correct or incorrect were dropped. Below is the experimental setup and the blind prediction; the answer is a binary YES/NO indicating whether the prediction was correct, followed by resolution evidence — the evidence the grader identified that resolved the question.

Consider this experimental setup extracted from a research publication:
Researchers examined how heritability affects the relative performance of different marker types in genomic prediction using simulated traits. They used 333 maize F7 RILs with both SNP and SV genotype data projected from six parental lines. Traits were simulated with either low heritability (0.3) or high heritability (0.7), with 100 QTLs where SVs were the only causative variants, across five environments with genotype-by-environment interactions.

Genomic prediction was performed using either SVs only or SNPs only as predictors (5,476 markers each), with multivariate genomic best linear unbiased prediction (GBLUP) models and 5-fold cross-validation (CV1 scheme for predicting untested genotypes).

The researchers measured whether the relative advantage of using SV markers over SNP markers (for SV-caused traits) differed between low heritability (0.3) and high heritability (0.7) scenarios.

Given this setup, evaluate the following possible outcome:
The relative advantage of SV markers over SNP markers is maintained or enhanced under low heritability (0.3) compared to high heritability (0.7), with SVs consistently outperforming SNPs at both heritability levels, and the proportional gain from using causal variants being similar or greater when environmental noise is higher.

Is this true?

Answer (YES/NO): NO